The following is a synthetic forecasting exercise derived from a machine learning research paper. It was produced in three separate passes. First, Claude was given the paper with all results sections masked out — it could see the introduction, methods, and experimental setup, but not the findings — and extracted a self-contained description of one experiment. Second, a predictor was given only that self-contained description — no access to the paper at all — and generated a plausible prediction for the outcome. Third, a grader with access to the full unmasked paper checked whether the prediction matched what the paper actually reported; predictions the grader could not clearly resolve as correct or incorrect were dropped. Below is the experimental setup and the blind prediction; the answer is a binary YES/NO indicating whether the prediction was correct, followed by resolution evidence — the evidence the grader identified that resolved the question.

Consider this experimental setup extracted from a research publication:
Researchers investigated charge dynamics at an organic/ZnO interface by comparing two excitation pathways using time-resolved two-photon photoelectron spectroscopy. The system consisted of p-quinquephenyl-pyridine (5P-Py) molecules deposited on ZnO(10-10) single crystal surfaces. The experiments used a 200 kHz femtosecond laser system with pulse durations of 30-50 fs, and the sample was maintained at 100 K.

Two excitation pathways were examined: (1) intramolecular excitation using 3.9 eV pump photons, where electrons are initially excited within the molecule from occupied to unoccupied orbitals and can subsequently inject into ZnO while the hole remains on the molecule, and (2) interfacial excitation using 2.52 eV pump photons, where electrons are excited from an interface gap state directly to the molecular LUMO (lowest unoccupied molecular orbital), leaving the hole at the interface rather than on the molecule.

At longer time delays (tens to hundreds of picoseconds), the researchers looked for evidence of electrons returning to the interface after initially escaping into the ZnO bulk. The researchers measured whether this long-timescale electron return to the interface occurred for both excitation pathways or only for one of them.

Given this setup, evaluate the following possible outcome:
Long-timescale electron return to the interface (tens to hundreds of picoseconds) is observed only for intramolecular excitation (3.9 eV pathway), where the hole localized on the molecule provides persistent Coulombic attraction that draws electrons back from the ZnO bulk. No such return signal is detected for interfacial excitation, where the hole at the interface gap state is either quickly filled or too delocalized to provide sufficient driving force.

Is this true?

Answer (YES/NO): YES